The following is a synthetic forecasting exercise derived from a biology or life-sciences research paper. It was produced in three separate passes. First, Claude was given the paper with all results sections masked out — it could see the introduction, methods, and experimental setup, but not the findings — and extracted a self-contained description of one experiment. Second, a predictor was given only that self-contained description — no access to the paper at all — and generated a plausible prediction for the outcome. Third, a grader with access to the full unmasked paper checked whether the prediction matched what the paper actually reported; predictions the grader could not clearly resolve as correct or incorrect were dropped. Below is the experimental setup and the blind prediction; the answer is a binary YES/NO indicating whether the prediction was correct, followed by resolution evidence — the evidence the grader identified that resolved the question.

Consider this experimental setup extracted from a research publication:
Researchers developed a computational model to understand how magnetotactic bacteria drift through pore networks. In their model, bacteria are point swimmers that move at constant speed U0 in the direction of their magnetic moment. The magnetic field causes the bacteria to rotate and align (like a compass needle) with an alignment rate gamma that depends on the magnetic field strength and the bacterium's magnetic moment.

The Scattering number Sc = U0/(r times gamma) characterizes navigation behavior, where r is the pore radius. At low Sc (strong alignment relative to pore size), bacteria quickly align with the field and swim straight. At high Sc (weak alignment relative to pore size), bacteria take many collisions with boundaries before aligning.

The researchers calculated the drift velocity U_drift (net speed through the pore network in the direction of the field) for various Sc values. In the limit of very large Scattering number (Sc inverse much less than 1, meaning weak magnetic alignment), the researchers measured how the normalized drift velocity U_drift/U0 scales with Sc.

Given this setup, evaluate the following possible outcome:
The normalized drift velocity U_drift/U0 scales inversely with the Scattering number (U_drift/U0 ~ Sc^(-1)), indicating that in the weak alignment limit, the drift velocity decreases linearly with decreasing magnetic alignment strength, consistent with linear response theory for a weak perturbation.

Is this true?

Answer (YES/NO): YES